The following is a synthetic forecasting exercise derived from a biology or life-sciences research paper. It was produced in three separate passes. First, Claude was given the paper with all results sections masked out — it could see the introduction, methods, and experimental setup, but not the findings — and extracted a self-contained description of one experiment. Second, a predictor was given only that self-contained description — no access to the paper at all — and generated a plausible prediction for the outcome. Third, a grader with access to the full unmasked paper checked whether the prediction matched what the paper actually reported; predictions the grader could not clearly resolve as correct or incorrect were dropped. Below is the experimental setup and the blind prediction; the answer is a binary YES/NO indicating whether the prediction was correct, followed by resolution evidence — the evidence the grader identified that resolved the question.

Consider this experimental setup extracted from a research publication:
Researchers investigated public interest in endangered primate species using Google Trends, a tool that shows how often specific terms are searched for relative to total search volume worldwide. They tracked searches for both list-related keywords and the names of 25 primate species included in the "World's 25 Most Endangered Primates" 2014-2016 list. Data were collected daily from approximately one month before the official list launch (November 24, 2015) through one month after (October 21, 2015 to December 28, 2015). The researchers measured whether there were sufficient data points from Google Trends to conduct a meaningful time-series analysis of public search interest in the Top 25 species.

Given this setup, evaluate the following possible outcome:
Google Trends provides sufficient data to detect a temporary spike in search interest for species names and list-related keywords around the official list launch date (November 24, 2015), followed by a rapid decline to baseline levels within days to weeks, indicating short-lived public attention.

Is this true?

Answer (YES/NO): NO